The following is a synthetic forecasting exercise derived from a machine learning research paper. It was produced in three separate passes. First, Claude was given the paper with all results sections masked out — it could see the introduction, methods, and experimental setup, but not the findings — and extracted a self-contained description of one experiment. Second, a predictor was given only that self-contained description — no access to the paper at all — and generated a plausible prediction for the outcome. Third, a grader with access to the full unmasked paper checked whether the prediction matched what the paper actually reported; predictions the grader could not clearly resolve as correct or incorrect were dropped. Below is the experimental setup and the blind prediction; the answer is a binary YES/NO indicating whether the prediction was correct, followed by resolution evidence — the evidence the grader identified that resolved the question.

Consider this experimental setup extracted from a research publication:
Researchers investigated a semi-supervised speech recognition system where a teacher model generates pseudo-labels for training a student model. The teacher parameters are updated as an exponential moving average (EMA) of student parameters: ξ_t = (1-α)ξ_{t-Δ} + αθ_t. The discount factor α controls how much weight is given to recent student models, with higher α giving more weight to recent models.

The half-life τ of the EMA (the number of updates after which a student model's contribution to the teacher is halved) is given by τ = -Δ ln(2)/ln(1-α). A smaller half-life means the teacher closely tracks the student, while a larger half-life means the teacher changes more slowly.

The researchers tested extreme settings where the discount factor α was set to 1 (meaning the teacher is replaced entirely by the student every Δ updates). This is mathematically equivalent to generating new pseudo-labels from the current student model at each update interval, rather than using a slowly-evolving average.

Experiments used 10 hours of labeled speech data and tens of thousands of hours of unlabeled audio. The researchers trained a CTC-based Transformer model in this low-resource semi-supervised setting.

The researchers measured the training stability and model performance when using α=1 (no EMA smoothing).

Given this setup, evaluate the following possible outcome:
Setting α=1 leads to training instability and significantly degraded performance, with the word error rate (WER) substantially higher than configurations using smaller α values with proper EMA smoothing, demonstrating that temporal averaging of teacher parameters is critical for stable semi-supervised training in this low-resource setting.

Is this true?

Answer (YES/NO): NO